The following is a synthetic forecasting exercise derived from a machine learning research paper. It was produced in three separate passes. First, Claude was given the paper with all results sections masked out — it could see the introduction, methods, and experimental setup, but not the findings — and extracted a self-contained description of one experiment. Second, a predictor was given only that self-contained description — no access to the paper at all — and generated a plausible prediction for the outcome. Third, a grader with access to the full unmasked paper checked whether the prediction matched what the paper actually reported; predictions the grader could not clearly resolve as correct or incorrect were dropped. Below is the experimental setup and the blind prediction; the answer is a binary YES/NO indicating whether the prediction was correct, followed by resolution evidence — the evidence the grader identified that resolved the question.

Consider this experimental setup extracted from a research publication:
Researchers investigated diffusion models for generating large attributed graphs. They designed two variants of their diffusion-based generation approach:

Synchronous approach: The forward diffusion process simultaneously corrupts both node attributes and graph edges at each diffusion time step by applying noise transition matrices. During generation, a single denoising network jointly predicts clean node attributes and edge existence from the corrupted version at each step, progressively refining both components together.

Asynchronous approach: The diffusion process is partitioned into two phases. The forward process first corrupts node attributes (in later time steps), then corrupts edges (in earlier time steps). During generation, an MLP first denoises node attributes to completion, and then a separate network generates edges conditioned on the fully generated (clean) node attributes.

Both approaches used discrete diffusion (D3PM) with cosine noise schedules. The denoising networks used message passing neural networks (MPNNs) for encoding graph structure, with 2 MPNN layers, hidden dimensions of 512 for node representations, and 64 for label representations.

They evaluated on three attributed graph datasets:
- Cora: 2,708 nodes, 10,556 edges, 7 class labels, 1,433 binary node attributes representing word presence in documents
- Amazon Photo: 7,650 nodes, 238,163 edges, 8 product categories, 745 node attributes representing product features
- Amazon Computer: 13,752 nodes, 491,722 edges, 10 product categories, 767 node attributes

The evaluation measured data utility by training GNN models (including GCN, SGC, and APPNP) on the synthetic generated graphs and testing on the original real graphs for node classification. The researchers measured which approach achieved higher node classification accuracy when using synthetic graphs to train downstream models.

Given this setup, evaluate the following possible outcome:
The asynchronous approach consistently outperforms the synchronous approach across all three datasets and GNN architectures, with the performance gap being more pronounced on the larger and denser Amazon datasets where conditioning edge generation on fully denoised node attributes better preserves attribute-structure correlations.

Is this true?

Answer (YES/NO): YES